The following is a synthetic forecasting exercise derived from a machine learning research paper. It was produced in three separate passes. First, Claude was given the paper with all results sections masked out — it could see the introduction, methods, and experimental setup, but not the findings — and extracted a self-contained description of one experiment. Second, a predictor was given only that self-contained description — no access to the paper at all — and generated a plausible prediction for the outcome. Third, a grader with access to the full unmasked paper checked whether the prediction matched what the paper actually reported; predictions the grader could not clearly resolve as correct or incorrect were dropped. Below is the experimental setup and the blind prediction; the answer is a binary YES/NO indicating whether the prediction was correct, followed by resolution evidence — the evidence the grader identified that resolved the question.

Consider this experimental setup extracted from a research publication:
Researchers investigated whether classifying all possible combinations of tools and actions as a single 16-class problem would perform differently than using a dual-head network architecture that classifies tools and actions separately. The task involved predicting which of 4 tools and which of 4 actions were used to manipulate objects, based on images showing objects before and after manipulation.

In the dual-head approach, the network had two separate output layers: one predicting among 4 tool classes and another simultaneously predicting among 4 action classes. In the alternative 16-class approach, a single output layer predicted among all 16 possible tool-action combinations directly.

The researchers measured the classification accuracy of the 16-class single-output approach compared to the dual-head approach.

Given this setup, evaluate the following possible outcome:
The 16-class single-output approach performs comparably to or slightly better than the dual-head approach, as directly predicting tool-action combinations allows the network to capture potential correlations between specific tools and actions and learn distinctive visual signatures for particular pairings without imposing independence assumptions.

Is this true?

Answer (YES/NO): NO